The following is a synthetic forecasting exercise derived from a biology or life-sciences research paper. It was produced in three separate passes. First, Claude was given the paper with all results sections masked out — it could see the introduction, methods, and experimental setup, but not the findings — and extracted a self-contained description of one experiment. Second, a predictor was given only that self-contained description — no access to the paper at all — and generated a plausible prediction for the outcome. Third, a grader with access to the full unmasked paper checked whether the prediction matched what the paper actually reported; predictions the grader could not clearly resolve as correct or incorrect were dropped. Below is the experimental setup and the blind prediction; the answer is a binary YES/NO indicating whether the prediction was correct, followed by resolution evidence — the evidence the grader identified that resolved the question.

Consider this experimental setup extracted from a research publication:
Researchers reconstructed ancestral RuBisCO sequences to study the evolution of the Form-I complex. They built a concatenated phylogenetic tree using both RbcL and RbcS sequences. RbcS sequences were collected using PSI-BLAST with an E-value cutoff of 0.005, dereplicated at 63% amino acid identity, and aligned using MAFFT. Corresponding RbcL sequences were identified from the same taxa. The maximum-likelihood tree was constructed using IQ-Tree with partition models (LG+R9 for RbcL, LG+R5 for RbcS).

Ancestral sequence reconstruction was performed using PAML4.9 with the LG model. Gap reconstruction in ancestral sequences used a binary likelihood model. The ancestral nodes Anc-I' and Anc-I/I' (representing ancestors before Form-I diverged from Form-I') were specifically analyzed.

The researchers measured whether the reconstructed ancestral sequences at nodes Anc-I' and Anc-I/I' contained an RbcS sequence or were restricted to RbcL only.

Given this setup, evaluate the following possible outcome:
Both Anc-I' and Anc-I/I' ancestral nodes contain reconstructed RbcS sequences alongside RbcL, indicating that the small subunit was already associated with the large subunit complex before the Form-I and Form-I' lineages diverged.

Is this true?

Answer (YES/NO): NO